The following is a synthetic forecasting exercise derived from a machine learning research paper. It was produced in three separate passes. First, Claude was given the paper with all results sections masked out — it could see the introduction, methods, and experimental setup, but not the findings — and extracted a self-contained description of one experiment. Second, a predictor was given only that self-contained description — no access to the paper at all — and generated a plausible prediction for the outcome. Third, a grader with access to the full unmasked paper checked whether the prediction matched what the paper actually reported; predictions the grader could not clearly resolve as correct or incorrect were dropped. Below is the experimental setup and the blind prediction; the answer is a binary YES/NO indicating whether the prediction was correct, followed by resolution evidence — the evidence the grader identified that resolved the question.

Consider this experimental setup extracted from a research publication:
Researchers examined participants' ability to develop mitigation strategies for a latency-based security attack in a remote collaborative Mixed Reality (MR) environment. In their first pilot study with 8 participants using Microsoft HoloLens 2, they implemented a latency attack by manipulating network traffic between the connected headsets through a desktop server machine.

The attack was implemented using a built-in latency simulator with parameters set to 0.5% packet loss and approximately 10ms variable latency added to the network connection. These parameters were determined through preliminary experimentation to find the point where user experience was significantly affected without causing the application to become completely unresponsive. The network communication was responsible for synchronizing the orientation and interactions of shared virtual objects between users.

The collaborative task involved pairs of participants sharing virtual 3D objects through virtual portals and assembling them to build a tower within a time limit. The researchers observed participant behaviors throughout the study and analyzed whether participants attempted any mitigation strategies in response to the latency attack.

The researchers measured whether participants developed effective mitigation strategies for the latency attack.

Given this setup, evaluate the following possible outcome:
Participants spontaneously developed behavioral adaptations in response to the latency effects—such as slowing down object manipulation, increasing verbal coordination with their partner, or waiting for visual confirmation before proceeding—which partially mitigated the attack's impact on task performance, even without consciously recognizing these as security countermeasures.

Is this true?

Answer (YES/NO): NO